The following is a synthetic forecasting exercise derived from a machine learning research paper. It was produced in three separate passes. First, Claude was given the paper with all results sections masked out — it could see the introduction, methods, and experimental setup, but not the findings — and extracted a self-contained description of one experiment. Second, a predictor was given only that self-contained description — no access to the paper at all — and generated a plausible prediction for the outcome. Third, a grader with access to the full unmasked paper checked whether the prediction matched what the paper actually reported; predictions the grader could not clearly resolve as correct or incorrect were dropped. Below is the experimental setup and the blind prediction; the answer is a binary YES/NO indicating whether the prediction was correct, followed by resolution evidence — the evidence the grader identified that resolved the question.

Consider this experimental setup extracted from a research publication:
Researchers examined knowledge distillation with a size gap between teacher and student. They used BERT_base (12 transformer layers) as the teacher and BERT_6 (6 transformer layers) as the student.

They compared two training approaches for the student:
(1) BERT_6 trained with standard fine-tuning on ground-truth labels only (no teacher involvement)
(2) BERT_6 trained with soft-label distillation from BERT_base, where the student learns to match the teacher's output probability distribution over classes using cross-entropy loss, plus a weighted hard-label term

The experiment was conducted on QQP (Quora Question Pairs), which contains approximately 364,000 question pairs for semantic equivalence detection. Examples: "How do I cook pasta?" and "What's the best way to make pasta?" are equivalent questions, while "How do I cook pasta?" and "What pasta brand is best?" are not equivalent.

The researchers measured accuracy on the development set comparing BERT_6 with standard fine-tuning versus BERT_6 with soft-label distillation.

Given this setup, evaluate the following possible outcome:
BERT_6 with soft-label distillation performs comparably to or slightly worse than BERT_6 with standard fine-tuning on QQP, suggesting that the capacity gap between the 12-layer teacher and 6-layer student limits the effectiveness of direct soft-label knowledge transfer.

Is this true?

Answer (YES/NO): NO